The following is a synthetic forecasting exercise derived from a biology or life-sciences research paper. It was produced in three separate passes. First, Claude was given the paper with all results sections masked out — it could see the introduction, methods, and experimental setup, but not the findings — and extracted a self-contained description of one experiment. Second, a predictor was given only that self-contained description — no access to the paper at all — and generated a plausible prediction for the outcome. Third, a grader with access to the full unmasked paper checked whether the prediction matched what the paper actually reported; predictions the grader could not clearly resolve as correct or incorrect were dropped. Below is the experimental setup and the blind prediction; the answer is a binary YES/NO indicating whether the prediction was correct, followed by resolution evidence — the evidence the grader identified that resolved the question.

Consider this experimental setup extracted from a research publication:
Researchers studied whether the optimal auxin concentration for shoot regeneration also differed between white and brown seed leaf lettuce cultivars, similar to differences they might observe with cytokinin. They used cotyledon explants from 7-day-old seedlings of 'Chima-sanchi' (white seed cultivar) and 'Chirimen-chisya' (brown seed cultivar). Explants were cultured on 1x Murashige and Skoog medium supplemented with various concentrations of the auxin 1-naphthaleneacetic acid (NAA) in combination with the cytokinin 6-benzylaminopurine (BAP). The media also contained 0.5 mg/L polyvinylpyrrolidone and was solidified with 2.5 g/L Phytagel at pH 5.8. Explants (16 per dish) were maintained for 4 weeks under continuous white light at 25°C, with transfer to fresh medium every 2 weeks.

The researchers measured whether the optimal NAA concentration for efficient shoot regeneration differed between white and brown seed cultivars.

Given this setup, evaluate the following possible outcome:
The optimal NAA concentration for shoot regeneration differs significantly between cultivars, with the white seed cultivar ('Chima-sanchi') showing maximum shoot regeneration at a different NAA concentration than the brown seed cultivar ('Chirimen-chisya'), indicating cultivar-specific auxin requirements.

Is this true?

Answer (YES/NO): NO